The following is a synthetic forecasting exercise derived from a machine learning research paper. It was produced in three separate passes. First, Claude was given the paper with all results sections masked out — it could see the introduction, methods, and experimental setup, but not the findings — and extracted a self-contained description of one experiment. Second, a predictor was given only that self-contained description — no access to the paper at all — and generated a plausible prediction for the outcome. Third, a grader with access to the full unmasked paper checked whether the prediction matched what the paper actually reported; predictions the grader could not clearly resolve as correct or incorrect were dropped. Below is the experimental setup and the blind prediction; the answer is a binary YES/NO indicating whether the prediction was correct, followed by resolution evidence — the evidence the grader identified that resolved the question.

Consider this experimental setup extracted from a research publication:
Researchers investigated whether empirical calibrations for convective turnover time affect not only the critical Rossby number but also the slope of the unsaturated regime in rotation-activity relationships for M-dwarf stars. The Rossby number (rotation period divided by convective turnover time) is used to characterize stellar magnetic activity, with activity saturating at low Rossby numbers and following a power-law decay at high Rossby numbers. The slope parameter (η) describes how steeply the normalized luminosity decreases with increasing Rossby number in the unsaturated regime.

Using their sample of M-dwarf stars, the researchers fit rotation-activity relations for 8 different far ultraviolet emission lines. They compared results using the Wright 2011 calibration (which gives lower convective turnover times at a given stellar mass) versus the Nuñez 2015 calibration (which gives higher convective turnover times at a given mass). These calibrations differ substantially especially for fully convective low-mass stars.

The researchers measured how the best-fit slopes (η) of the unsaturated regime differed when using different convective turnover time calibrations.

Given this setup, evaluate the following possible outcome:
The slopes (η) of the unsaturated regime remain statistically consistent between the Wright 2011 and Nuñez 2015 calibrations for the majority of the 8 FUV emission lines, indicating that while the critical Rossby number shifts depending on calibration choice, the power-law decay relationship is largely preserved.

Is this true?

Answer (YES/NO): NO